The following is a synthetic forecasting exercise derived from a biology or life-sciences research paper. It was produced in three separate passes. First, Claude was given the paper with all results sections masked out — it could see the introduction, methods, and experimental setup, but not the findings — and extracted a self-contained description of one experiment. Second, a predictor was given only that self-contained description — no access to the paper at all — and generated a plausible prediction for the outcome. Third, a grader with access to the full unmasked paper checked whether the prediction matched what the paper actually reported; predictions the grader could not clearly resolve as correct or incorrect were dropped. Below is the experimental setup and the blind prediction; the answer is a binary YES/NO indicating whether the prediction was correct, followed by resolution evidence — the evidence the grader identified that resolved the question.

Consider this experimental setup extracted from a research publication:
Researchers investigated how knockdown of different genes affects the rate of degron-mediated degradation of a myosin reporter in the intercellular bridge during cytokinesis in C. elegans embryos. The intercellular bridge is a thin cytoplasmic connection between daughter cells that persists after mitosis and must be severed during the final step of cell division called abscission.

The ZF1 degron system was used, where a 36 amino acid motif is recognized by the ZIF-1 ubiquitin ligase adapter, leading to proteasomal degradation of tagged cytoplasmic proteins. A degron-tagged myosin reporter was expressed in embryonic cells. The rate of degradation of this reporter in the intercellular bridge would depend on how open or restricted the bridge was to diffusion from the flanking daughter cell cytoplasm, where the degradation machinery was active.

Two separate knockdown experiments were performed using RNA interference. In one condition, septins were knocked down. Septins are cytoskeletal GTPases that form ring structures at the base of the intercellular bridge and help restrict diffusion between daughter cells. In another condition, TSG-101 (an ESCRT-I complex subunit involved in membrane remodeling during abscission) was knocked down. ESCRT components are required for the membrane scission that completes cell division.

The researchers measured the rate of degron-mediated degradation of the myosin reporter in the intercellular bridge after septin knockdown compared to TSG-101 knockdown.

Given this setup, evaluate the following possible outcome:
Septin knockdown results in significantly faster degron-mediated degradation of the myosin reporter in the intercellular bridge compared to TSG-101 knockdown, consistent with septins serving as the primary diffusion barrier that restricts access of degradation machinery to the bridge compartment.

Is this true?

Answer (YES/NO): YES